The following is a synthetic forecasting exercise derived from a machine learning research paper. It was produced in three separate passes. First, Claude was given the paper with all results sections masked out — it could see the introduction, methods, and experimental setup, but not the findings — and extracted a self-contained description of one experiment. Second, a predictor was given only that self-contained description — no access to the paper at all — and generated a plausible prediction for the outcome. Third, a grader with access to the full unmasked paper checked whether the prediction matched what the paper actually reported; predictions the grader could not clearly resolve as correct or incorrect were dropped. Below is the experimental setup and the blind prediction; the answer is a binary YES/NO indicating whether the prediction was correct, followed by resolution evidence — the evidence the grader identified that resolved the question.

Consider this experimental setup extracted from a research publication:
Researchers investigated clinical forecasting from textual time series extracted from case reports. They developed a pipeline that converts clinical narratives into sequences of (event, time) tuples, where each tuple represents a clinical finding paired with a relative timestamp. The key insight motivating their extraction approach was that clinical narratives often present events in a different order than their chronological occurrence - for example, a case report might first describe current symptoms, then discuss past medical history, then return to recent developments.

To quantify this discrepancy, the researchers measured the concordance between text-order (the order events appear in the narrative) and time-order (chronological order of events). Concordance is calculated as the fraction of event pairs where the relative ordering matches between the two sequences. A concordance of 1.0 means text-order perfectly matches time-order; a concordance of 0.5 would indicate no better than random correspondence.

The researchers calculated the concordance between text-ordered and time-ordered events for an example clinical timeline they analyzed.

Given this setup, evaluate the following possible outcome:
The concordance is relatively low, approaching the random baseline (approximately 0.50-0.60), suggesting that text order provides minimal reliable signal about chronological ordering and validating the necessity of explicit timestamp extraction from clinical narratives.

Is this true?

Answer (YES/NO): NO